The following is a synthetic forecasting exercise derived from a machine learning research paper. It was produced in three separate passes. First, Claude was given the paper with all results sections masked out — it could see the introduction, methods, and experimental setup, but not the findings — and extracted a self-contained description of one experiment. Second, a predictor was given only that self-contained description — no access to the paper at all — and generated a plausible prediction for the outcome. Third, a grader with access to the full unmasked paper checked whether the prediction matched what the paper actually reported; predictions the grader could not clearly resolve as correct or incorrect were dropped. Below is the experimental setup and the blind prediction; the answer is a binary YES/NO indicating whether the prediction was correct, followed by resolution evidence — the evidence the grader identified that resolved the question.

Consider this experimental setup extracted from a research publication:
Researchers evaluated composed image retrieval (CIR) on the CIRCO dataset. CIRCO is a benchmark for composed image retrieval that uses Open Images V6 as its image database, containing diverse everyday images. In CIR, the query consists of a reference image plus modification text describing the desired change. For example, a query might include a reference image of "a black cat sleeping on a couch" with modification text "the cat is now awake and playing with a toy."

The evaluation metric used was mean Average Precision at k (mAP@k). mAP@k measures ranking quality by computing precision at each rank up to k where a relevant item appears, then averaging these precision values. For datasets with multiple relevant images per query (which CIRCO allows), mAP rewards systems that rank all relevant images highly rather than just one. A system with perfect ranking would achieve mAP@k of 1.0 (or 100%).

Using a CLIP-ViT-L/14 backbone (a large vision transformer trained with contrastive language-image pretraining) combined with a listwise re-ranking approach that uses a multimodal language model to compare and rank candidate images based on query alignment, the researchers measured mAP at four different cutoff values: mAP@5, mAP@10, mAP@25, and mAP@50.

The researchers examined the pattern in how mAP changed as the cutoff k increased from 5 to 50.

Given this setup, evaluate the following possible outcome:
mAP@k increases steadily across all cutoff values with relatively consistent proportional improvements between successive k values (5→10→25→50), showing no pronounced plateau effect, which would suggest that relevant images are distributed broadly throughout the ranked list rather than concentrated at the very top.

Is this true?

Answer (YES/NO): NO